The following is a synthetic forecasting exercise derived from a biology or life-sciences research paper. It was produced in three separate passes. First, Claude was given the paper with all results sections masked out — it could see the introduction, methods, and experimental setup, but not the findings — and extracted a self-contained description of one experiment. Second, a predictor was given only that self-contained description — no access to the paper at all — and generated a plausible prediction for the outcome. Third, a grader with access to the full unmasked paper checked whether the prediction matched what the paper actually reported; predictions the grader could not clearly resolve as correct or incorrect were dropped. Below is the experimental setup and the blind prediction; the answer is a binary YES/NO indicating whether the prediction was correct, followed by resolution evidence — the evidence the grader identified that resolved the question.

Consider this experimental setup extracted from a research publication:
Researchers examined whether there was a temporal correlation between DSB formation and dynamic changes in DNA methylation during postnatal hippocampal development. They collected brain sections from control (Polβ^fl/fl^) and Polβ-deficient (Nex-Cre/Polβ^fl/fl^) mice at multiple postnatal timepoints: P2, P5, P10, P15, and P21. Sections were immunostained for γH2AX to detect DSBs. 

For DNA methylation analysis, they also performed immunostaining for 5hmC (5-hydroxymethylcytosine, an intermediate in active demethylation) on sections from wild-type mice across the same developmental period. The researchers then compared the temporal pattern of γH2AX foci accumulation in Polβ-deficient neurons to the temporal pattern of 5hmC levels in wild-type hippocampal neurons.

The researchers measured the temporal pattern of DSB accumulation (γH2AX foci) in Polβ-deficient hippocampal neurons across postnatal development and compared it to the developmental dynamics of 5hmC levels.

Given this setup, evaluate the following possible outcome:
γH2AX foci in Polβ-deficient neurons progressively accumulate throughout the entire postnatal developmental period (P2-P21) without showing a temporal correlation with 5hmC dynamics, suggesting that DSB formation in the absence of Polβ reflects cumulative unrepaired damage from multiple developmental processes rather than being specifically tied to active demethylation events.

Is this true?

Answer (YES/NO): NO